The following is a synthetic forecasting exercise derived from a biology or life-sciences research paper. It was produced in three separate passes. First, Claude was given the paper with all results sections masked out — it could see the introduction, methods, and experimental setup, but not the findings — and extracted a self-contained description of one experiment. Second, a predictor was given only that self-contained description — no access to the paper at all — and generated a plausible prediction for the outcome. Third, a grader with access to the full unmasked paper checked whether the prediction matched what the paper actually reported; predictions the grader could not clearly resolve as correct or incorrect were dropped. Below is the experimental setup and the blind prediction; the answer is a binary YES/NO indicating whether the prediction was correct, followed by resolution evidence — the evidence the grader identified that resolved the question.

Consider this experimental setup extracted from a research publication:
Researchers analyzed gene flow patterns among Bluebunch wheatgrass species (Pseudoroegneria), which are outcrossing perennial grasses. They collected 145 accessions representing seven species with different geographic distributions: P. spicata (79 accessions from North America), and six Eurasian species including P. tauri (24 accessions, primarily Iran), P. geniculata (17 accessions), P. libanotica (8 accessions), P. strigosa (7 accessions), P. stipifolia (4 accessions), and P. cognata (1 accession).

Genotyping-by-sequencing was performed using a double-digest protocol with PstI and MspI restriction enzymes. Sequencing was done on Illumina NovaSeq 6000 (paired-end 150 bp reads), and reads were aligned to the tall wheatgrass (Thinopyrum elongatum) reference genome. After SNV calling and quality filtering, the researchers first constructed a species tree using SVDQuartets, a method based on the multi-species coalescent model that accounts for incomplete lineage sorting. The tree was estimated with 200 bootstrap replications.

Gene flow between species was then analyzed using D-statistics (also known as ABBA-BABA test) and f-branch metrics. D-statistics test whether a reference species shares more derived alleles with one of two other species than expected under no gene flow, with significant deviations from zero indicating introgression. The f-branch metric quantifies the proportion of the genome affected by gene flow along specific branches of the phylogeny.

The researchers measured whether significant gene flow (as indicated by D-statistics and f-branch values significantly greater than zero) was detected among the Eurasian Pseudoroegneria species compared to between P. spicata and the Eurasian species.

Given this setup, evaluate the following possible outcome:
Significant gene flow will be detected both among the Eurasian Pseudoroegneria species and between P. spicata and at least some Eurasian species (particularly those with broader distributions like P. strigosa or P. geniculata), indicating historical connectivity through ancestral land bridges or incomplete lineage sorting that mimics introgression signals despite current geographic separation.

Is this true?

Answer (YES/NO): NO